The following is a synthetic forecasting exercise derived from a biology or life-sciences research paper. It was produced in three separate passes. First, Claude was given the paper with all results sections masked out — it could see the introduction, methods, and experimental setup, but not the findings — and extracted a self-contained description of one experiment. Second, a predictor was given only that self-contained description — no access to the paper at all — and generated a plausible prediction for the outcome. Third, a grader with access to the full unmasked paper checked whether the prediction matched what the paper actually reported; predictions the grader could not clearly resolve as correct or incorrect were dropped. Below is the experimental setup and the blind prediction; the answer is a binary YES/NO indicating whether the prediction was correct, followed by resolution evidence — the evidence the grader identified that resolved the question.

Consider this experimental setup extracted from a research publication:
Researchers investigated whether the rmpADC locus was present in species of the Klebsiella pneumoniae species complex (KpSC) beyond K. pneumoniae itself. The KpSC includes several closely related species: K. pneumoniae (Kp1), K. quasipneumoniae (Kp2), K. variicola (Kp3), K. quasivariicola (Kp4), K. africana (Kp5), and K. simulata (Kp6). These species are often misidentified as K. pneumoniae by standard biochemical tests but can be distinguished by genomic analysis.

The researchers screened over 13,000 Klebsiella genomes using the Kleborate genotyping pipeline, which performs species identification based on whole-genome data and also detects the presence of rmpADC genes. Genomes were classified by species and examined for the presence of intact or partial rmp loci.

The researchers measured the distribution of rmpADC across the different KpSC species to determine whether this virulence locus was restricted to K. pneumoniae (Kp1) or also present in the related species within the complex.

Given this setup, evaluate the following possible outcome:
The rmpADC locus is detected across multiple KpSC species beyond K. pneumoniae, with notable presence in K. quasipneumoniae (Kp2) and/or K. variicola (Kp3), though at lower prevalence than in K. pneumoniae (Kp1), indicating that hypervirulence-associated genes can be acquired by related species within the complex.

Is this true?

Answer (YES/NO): NO